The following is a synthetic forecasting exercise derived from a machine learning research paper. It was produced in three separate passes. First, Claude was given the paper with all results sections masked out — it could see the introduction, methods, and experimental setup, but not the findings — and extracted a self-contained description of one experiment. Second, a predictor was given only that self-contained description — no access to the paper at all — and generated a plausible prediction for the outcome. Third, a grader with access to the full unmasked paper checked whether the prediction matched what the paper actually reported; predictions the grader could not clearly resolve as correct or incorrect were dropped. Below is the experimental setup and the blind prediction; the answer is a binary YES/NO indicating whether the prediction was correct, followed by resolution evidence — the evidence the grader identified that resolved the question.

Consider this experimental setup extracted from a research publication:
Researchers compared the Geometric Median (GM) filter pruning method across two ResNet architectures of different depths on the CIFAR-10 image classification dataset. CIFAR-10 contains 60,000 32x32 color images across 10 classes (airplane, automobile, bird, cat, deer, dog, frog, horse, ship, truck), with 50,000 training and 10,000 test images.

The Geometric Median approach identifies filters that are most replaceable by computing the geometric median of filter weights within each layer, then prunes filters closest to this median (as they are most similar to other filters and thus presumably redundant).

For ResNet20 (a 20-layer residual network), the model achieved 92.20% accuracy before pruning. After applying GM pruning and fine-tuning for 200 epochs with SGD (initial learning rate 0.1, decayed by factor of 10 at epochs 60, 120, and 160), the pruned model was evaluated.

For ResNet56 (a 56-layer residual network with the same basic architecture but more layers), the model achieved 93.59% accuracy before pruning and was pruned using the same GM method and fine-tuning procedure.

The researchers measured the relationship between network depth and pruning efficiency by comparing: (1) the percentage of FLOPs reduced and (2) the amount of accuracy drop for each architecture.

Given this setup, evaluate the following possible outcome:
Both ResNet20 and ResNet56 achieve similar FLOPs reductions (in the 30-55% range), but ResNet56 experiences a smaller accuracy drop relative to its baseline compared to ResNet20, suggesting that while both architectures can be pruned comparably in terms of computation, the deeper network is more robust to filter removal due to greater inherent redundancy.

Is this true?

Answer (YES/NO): NO